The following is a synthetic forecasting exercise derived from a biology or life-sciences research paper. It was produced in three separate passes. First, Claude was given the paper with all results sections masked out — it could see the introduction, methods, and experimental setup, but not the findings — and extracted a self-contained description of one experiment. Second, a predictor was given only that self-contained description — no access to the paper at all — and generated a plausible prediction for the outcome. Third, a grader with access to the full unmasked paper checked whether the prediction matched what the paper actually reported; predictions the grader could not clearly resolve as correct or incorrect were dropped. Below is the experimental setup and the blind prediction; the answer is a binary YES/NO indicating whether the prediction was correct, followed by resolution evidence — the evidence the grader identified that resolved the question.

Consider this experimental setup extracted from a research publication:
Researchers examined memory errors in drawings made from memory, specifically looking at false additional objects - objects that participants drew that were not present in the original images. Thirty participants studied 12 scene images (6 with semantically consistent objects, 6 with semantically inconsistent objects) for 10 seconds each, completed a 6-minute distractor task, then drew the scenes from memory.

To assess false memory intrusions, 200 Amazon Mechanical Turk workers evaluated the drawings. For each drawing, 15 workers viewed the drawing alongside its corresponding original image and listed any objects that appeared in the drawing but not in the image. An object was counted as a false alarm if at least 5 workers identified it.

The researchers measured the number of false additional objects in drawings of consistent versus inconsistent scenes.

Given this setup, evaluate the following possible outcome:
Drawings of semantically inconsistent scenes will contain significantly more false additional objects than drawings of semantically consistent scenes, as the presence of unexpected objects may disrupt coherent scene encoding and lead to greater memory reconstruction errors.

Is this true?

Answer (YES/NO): NO